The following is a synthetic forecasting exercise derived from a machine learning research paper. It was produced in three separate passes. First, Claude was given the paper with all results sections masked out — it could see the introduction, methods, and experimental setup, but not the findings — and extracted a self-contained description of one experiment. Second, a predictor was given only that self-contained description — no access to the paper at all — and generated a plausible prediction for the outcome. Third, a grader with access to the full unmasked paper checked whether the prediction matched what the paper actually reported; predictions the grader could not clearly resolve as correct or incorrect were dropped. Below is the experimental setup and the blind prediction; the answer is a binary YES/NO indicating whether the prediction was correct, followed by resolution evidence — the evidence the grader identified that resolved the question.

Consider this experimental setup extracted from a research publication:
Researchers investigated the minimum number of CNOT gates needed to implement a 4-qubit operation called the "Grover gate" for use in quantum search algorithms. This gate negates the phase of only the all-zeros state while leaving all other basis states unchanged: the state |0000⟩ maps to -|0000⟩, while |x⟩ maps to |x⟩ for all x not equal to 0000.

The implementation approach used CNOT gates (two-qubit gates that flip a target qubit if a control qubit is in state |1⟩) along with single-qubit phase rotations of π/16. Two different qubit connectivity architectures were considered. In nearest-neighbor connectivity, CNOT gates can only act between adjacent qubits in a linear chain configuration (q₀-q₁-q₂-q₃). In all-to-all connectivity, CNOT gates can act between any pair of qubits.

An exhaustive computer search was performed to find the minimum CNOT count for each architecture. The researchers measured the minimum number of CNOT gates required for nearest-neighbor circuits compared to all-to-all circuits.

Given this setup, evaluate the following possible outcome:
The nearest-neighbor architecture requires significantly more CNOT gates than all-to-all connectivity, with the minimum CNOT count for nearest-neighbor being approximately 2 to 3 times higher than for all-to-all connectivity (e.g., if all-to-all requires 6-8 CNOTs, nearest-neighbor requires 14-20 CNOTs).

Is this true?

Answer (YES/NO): NO